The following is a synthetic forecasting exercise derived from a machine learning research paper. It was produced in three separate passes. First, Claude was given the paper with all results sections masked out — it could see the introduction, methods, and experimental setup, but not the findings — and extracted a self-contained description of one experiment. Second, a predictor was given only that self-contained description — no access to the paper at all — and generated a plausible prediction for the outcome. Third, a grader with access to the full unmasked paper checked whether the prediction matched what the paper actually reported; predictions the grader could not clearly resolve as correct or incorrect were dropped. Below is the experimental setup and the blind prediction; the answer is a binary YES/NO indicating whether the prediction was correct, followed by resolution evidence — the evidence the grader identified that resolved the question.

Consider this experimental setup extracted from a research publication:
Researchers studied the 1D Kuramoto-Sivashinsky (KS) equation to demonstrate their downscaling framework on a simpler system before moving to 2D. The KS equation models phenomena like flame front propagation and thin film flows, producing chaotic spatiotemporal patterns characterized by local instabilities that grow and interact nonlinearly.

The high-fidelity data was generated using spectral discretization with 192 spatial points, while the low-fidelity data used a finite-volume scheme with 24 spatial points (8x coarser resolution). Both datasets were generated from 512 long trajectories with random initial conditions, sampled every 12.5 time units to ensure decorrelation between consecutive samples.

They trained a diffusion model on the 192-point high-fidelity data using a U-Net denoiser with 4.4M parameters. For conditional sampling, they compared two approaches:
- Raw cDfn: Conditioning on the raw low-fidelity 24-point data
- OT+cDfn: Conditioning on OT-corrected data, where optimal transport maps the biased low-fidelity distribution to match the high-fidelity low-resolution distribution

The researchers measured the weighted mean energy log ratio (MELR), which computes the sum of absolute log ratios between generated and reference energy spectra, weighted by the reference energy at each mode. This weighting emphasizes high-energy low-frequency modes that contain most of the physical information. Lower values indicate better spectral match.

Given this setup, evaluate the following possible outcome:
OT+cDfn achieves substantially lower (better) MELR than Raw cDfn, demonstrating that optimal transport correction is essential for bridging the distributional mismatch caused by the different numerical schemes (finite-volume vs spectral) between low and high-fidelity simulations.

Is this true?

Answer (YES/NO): YES